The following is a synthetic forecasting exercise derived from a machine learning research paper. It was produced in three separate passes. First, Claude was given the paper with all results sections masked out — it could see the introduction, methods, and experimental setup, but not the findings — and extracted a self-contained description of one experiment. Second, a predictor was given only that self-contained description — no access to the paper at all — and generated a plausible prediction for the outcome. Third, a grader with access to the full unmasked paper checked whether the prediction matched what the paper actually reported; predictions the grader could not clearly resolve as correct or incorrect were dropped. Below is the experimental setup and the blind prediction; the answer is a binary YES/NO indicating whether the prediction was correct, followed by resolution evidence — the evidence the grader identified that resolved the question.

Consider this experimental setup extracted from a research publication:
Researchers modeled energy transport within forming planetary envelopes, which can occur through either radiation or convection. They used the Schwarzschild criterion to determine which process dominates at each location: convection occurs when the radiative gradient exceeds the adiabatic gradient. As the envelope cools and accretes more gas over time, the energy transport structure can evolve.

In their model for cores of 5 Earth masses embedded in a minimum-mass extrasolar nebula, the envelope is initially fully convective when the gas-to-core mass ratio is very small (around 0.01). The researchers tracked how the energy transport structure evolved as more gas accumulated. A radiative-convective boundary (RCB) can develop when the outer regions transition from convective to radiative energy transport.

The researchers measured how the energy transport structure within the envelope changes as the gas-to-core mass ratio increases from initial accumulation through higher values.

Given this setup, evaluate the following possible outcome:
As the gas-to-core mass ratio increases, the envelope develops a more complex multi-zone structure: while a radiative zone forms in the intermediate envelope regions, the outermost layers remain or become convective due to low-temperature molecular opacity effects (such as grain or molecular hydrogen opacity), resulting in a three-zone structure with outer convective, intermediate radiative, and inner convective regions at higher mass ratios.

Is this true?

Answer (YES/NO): YES